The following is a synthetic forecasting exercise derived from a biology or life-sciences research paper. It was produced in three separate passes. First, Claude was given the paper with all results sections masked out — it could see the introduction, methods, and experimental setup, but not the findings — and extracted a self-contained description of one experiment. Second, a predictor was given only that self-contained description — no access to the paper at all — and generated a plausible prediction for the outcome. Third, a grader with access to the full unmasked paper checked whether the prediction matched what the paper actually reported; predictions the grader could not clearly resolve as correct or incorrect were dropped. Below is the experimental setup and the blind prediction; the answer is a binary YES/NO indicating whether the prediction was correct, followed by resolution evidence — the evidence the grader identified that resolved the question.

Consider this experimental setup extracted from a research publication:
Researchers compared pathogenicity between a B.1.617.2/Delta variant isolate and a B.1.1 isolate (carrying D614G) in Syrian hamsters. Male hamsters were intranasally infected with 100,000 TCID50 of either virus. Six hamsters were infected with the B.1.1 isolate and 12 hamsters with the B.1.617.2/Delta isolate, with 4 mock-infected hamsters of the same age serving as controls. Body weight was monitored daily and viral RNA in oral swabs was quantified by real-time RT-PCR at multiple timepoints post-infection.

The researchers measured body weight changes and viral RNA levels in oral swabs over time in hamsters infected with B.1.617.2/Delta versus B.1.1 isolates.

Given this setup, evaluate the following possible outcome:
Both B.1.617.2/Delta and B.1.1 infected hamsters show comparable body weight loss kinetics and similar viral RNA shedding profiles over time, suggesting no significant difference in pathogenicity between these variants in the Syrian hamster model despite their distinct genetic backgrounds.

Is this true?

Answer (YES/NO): NO